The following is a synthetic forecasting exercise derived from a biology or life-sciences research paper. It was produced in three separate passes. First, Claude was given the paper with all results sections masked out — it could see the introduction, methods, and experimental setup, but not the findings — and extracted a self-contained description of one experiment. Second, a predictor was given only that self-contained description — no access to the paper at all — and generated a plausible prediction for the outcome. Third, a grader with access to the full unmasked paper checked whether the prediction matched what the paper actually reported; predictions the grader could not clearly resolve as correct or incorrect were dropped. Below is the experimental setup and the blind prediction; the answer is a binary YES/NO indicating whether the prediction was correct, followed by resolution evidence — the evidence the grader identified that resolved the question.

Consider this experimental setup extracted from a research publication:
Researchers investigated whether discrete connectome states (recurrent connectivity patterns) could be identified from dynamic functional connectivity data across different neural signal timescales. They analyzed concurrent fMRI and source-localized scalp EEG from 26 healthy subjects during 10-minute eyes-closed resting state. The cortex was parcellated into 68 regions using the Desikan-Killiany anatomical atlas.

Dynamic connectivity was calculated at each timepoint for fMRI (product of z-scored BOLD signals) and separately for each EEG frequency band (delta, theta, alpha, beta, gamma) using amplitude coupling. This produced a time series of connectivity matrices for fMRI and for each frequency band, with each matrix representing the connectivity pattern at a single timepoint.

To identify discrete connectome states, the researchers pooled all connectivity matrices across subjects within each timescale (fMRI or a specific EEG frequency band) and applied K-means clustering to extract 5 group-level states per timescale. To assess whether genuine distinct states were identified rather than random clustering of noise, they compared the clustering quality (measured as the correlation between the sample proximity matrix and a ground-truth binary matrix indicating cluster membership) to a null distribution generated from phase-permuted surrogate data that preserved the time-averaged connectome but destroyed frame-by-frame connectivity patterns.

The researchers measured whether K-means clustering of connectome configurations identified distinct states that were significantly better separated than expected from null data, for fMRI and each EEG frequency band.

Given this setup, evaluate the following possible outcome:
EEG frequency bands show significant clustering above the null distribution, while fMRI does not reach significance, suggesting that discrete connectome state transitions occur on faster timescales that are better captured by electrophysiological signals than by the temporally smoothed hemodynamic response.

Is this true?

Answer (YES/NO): NO